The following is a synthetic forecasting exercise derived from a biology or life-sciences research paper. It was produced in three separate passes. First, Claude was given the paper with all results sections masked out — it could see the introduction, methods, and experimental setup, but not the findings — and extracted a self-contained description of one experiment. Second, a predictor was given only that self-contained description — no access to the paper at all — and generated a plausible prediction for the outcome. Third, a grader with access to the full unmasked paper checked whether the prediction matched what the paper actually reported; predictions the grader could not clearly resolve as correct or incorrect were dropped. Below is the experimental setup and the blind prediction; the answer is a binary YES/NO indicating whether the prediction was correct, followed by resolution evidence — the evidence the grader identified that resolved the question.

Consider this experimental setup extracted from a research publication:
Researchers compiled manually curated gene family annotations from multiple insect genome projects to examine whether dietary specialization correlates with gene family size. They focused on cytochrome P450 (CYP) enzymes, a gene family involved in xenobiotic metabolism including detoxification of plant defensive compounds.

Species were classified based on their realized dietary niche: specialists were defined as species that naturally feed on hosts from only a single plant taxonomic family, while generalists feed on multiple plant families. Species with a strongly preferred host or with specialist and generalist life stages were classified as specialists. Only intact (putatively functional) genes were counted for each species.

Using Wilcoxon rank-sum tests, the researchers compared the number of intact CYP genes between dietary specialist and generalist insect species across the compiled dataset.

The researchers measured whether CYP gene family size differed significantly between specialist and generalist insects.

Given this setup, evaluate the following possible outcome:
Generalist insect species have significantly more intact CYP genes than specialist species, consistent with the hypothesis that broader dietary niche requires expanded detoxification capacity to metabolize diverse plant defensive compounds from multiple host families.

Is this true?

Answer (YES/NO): NO